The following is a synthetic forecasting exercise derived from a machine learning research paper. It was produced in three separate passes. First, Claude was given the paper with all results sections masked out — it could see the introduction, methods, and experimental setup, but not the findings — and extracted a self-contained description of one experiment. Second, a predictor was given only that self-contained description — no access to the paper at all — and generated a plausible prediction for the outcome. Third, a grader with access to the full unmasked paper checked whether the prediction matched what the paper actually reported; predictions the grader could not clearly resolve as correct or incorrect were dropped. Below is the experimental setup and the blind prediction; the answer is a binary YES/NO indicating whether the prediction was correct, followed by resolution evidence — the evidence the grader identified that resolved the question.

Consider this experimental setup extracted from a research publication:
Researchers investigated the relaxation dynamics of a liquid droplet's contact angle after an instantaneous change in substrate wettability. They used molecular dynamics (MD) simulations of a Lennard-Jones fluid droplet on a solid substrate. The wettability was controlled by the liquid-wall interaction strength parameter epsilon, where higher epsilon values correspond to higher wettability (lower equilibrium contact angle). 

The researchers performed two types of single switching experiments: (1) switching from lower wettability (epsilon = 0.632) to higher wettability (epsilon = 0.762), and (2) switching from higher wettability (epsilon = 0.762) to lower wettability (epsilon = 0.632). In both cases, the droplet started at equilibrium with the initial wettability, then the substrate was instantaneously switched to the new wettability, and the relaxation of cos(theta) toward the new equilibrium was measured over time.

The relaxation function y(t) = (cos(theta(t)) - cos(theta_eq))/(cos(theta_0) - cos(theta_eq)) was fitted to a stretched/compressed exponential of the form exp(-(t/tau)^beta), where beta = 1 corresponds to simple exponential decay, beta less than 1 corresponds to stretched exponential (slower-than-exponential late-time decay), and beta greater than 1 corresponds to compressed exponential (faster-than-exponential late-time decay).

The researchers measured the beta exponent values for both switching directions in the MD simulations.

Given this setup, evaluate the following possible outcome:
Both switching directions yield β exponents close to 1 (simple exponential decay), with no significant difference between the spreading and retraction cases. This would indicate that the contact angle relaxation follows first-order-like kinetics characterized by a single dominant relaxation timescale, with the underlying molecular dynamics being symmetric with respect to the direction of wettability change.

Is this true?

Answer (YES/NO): NO